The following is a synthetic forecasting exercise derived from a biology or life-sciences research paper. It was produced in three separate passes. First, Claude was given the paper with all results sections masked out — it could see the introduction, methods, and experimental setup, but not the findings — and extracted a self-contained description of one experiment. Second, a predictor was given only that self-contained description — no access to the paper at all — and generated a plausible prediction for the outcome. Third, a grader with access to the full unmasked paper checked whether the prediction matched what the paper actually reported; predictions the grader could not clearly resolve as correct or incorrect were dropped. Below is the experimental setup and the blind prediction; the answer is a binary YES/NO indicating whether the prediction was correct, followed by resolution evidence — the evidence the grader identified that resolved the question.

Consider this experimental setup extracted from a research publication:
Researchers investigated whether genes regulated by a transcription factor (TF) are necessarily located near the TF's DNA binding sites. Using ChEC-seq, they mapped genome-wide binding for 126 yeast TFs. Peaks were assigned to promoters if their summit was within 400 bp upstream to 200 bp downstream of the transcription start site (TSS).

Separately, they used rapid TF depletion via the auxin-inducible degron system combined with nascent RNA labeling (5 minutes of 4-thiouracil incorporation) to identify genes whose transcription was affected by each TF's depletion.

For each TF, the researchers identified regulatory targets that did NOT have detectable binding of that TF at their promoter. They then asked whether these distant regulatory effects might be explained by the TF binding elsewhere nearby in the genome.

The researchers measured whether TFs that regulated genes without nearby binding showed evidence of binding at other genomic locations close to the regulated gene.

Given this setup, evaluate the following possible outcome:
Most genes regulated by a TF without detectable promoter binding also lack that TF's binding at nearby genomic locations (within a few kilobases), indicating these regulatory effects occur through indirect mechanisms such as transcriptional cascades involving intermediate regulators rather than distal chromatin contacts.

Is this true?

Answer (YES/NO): NO